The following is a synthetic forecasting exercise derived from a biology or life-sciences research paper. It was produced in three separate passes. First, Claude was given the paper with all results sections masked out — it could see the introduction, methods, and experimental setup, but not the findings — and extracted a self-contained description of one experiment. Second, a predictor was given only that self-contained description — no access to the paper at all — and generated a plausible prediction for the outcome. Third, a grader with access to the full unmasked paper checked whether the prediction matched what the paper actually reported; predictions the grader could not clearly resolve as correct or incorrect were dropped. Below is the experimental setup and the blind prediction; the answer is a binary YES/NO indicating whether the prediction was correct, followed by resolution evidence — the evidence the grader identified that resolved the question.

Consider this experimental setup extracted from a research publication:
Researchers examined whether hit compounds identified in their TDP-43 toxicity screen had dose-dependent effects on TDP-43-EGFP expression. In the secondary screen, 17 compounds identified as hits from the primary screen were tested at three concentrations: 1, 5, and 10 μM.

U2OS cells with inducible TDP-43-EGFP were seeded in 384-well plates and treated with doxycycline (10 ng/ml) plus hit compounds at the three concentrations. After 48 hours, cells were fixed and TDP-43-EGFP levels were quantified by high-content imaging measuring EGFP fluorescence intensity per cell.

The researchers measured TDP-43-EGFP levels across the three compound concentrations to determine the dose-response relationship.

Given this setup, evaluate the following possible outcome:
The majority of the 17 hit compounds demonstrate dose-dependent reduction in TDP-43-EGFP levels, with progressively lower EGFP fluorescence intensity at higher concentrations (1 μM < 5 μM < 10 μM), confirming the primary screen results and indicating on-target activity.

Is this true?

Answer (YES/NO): NO